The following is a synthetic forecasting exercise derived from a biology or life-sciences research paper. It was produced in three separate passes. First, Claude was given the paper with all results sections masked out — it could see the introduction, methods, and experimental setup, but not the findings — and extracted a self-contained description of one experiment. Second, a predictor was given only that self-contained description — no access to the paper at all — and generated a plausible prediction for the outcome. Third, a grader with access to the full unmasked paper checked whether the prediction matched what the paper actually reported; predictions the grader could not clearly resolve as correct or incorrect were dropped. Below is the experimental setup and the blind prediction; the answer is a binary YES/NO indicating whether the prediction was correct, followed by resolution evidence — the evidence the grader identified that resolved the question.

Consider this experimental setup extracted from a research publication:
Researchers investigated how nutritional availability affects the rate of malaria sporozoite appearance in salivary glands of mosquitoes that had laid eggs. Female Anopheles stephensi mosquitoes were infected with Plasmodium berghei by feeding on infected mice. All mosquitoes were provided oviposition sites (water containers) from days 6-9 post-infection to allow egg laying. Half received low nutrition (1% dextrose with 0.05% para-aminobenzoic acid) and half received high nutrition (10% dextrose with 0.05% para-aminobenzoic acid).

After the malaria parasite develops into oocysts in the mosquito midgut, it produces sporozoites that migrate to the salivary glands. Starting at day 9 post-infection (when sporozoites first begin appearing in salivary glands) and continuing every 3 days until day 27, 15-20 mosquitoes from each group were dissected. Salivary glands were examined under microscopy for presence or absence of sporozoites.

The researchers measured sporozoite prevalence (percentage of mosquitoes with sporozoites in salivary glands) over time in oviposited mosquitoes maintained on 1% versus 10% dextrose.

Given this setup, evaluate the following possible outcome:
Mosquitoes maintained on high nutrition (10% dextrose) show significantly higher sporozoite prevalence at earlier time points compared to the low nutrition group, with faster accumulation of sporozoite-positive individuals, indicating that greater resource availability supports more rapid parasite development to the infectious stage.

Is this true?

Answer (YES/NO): YES